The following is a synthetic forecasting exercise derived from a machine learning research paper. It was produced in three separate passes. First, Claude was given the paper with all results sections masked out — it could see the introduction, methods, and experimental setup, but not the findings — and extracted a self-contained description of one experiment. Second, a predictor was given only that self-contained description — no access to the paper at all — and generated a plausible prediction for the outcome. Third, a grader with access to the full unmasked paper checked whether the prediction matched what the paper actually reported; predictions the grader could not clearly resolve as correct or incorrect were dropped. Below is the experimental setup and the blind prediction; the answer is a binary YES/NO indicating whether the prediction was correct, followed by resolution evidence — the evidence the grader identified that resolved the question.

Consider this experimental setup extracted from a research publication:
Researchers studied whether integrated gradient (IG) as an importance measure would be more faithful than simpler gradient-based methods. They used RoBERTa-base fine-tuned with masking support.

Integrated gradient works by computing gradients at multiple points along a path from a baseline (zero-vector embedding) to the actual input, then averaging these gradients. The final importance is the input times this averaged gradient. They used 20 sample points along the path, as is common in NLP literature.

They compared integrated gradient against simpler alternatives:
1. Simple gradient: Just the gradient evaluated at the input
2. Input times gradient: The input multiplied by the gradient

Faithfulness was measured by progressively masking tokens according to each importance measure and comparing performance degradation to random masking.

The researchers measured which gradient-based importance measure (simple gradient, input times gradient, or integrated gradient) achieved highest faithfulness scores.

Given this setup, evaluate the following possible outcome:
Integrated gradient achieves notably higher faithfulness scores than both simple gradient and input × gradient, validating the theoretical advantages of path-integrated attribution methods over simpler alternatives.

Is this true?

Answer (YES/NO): NO